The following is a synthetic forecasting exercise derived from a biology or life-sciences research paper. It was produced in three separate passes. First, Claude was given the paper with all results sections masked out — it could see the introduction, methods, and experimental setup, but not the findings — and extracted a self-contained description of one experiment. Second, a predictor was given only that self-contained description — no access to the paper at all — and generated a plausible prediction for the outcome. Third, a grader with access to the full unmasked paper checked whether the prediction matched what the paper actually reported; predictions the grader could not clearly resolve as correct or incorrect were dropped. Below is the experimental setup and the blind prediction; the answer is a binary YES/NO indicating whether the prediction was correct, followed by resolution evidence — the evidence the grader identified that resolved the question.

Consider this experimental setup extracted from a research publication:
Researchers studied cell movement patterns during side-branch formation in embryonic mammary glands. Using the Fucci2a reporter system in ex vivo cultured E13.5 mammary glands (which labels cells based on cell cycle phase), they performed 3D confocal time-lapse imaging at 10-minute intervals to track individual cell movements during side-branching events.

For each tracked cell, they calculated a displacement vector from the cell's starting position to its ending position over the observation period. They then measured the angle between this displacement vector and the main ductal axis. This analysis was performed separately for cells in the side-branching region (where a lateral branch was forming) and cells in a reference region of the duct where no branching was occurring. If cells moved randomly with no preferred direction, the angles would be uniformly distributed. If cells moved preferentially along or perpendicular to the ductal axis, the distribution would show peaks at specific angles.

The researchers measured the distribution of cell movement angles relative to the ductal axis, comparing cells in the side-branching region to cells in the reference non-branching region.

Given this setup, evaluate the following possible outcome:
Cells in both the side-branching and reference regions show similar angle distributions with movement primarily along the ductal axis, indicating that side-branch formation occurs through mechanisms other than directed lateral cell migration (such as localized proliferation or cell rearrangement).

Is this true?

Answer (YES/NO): NO